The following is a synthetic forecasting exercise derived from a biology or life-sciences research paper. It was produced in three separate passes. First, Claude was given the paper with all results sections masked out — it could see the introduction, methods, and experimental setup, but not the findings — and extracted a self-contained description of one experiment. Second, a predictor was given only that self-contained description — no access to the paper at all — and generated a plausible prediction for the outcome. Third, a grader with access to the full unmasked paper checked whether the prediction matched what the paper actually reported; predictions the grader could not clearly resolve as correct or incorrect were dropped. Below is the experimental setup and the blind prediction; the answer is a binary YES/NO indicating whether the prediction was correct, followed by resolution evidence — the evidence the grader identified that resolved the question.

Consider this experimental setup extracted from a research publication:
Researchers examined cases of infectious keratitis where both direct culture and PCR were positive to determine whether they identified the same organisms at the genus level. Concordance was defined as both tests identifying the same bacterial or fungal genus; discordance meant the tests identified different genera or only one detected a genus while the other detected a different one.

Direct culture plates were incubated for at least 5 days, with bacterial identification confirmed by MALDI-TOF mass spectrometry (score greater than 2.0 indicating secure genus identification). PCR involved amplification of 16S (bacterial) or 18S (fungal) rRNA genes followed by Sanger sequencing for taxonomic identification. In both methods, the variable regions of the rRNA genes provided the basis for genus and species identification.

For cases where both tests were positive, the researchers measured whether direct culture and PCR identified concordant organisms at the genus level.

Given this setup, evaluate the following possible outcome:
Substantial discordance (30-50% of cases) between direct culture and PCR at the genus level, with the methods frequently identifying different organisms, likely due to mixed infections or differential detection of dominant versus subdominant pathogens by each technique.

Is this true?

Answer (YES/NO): NO